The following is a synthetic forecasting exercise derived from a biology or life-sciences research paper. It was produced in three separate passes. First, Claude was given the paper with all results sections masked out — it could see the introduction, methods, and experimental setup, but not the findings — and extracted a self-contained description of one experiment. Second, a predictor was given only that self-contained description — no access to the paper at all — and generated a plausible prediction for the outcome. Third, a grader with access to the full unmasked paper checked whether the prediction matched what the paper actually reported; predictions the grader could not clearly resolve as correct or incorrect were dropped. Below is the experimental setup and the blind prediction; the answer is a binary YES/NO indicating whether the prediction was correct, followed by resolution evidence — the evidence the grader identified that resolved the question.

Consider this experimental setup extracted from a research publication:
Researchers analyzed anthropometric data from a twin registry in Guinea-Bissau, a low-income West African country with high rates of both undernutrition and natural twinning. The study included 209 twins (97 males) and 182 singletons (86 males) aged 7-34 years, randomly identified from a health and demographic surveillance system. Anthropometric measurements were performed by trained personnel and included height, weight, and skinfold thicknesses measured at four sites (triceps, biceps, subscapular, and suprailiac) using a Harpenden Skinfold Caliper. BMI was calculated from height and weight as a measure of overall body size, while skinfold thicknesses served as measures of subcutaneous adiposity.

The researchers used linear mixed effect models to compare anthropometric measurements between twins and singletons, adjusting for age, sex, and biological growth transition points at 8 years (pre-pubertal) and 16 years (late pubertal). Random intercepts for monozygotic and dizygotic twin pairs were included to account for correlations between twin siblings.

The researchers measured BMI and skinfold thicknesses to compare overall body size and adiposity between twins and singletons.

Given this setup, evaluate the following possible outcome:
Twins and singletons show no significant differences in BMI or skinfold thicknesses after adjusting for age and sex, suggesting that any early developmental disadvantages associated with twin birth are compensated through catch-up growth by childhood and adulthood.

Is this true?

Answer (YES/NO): NO